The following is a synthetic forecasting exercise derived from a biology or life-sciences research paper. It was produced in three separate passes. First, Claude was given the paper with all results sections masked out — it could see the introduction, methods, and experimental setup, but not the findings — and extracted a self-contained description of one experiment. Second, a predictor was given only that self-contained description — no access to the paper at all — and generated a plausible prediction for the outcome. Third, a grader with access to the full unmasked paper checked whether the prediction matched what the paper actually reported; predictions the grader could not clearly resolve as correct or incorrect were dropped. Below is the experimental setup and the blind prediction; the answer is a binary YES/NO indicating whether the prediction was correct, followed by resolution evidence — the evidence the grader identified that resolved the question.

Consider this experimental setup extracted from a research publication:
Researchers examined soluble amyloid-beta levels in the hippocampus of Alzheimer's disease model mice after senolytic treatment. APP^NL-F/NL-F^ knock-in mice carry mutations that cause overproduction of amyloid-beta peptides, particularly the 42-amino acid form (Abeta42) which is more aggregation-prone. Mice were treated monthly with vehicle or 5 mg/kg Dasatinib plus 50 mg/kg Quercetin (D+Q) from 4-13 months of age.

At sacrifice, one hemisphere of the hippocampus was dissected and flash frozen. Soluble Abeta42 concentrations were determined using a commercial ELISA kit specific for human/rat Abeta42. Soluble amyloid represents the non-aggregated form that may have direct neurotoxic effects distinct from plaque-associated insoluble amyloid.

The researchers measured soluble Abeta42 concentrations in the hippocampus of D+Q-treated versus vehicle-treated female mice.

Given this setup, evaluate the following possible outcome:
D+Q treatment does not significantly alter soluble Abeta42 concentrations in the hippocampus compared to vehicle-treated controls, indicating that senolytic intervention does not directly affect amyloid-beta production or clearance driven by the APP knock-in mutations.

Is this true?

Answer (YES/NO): NO